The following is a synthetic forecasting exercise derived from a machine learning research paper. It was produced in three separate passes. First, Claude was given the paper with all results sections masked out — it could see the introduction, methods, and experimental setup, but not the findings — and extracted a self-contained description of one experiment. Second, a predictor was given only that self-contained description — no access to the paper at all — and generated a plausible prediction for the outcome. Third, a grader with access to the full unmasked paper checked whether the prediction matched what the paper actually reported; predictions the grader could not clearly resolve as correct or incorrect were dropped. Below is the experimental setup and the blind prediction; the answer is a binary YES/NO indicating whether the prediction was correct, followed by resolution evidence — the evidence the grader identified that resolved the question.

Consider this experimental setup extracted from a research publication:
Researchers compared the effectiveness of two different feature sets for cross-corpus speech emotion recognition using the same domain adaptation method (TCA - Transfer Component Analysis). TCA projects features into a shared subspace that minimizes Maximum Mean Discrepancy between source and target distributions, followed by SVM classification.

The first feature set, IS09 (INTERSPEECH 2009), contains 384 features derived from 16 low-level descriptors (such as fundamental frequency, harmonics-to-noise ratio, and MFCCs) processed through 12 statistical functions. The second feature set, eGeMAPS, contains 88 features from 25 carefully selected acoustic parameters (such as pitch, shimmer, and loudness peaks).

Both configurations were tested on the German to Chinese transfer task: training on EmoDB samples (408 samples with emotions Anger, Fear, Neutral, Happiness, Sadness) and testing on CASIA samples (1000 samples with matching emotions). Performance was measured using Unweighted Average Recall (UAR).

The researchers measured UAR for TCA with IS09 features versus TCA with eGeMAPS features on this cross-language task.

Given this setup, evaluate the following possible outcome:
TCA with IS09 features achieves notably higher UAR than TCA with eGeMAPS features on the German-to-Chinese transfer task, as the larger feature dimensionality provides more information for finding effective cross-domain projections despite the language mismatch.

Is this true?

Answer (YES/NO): NO